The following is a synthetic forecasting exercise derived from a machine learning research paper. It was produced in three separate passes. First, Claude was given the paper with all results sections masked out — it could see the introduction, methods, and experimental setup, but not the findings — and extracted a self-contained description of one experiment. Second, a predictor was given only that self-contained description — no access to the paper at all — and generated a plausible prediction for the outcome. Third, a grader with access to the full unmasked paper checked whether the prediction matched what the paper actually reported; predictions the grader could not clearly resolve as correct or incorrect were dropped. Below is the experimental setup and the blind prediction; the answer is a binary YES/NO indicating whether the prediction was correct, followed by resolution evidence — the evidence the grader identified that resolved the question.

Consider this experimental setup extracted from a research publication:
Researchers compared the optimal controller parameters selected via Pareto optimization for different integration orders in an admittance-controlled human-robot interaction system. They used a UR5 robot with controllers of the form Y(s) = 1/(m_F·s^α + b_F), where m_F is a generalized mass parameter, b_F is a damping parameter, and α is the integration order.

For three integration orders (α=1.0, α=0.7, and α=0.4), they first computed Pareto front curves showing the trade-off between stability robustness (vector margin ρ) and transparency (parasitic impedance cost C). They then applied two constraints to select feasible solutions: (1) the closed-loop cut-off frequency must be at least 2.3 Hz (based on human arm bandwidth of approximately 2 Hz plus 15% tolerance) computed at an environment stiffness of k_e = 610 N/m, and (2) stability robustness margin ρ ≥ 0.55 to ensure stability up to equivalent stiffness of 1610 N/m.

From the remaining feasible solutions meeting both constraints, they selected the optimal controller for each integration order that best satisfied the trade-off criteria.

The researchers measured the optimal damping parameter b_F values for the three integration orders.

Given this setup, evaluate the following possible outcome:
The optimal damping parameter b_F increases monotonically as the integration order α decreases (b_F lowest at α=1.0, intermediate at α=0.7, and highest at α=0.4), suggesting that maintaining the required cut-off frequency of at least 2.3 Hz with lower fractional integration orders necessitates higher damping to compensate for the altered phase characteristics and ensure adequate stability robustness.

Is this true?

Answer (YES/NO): NO